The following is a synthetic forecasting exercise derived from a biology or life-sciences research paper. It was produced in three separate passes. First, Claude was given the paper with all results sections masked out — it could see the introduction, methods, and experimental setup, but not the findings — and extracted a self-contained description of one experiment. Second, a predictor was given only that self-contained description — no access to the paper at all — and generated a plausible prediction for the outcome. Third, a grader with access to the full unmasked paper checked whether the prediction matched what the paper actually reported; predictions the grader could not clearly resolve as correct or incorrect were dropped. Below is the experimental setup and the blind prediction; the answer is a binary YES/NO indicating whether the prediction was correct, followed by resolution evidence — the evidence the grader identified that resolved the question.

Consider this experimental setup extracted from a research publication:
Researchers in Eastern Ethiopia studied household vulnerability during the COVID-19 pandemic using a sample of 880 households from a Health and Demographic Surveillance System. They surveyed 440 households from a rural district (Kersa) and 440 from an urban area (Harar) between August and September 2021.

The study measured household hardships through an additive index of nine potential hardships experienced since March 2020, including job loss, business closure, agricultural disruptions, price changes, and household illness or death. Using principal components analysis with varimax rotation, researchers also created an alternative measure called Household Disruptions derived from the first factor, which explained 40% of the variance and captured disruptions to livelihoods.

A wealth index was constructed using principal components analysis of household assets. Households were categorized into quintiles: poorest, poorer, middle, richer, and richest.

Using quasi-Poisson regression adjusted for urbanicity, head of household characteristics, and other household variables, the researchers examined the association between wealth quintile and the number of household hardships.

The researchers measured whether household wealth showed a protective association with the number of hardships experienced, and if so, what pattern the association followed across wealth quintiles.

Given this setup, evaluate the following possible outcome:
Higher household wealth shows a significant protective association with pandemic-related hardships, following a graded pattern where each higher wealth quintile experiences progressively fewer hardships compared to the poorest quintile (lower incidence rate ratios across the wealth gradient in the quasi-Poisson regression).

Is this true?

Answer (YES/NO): YES